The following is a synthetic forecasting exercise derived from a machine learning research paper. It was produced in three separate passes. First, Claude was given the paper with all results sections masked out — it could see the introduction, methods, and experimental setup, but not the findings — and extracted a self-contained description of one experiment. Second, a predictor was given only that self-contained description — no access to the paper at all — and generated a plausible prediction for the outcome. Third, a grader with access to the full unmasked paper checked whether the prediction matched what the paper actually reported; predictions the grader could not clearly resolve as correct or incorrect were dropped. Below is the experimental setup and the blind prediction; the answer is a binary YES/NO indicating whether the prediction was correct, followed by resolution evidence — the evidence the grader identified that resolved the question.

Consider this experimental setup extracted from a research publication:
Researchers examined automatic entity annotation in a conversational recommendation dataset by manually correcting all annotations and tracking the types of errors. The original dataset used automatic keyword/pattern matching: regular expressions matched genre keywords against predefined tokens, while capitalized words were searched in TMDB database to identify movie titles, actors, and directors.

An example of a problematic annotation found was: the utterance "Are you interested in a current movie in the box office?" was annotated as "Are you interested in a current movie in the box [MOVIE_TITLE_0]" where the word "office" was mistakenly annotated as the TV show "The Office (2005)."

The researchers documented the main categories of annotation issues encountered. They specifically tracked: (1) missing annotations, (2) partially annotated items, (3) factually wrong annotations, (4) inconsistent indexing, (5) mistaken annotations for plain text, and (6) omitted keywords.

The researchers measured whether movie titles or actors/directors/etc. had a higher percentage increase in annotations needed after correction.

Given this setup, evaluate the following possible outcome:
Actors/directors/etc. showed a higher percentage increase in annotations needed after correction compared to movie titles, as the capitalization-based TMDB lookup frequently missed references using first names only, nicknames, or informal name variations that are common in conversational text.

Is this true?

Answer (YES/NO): YES